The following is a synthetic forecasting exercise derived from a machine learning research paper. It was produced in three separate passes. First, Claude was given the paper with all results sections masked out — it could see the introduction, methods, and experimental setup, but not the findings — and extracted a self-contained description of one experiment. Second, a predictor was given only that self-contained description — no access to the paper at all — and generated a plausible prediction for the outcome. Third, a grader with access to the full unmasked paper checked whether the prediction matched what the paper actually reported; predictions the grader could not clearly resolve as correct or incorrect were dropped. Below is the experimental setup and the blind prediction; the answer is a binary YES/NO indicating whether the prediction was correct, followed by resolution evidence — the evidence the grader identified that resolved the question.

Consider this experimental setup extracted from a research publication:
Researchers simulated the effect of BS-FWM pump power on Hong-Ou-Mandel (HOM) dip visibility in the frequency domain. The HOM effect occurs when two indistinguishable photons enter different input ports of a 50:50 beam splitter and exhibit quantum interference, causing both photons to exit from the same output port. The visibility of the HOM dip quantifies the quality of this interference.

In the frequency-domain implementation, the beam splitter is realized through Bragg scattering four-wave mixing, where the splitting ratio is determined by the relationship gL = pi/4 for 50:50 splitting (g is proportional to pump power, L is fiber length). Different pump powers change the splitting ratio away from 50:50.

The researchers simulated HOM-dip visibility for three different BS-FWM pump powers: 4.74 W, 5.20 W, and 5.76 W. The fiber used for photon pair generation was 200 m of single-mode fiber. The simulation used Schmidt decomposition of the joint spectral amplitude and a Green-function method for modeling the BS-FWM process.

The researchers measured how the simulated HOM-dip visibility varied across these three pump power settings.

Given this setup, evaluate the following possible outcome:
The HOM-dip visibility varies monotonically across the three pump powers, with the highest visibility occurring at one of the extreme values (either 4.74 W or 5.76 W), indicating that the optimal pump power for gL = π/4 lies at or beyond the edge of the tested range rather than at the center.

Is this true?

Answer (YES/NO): NO